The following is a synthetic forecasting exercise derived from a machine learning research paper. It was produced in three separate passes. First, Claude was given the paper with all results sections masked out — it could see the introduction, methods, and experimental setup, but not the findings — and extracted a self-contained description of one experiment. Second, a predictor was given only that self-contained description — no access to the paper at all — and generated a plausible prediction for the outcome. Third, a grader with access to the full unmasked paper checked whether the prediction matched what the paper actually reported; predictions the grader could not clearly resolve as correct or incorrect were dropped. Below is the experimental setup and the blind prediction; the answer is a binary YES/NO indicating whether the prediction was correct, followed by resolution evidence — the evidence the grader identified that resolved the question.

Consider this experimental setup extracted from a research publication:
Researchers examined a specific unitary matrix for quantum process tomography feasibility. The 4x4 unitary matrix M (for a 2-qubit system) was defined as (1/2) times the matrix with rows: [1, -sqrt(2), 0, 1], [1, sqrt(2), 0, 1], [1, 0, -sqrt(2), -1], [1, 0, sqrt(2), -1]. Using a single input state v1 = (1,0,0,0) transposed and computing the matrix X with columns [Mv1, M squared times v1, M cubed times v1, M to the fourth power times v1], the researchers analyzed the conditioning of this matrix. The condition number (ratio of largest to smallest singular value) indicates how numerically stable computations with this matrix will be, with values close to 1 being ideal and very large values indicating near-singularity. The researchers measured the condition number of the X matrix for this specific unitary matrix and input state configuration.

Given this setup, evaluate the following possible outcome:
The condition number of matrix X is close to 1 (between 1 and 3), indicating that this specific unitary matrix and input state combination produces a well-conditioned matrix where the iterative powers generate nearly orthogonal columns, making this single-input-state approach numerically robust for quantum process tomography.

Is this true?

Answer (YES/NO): YES